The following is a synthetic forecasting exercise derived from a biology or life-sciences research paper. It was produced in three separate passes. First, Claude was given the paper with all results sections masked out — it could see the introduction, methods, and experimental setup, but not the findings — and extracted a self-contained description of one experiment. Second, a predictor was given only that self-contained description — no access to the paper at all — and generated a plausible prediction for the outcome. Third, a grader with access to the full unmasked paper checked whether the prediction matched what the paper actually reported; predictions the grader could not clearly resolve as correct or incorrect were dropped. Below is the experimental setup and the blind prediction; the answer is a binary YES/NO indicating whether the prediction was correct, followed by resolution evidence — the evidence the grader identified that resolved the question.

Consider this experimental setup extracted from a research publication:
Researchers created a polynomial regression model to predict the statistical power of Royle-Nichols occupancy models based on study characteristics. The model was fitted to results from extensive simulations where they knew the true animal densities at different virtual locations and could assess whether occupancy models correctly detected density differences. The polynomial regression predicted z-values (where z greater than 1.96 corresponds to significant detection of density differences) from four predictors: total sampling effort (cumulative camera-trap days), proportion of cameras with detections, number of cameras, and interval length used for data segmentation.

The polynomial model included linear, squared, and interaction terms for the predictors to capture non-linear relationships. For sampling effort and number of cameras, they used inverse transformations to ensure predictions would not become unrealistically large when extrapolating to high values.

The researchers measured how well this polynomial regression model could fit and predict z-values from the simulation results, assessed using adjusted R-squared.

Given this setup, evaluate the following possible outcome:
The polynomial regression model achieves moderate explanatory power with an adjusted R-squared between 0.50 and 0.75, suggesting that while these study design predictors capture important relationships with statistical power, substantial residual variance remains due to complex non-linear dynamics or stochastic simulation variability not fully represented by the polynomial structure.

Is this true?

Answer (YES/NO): YES